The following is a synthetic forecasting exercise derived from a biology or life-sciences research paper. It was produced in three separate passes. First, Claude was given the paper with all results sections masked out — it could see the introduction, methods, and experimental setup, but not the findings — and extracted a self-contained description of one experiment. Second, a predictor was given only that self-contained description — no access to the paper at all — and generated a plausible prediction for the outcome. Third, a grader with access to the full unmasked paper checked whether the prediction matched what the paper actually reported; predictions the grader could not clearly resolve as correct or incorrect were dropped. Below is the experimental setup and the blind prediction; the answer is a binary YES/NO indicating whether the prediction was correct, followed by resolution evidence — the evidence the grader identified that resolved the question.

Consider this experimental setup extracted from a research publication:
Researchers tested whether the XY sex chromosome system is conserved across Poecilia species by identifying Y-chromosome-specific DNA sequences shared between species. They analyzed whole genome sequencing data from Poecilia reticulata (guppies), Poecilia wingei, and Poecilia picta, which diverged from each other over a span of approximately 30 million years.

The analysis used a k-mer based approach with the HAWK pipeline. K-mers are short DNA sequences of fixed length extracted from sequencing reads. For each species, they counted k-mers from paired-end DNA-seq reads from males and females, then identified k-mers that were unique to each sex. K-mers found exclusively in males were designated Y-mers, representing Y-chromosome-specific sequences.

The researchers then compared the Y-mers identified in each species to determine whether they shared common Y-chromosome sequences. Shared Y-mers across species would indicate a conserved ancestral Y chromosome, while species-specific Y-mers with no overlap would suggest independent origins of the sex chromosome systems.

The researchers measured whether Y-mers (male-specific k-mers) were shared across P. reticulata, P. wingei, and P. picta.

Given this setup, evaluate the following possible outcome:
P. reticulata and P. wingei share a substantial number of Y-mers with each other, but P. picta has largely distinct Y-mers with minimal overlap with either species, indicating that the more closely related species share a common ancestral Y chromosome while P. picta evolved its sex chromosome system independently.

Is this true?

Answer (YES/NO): NO